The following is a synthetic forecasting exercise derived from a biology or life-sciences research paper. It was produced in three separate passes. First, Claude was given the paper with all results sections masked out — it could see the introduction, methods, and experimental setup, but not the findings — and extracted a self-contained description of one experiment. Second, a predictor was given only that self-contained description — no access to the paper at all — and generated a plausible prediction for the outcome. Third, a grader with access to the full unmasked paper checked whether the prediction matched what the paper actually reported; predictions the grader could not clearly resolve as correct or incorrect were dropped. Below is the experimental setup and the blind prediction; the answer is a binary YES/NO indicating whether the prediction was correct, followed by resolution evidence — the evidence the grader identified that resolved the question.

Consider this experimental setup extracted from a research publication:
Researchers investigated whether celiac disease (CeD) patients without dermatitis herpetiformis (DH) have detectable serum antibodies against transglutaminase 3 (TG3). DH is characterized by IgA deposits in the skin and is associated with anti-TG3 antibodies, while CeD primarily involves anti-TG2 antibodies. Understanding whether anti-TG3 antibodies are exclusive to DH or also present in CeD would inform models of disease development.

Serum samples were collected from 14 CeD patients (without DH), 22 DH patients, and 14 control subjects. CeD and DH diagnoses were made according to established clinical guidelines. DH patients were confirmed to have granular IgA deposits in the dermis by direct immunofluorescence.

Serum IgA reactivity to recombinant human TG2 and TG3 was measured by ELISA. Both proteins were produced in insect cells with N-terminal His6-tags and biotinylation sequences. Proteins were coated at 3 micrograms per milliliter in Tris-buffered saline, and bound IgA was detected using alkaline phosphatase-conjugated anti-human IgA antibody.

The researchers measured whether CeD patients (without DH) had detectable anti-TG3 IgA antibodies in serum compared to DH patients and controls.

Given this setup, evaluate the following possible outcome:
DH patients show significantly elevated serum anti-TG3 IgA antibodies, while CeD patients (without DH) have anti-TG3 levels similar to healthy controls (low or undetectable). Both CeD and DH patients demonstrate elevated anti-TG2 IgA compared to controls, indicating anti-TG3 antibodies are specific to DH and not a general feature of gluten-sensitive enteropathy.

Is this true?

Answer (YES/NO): YES